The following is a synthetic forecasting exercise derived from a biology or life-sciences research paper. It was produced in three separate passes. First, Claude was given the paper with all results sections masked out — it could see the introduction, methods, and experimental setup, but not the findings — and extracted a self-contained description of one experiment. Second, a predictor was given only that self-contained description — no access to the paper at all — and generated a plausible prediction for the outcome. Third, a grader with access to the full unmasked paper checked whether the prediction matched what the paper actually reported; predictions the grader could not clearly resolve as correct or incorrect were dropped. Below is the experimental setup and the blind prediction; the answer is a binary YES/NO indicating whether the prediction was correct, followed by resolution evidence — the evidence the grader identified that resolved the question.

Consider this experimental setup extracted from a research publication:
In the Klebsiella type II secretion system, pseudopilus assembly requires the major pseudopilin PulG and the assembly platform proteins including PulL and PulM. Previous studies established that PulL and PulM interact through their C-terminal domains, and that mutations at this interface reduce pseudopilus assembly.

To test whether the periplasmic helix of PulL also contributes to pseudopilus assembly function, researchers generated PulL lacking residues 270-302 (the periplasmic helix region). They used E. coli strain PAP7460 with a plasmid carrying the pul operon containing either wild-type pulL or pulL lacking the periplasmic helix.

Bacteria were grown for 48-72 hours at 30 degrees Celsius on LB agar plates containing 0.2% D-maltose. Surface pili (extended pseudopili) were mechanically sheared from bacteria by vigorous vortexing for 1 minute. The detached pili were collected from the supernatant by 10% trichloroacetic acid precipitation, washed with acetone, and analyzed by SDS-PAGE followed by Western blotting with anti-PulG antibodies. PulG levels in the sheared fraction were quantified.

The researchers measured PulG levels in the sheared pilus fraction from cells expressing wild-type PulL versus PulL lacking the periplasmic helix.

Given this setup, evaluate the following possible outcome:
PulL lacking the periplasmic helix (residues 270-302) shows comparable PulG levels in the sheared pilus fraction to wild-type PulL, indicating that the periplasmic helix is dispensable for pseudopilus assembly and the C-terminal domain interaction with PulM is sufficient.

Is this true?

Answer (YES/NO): NO